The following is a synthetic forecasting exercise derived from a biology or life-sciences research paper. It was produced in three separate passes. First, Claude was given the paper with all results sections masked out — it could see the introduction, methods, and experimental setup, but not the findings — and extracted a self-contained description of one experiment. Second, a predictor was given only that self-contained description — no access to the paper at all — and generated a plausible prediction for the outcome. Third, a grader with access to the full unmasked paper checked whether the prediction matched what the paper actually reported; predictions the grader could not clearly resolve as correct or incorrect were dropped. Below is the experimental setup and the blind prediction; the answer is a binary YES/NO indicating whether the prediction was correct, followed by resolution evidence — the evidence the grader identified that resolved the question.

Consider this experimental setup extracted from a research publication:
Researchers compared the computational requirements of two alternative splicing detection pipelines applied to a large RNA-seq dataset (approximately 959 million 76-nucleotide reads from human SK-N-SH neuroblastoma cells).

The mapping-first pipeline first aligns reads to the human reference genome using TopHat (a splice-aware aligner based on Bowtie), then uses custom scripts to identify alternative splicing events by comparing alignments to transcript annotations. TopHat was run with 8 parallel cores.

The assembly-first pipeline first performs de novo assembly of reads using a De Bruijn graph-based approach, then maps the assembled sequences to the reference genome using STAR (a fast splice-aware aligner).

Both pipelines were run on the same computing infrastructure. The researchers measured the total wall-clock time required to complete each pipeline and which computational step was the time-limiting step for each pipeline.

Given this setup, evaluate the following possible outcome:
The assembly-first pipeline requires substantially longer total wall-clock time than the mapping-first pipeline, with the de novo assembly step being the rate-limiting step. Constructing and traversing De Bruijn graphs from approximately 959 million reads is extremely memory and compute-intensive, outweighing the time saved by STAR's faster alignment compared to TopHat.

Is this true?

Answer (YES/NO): NO